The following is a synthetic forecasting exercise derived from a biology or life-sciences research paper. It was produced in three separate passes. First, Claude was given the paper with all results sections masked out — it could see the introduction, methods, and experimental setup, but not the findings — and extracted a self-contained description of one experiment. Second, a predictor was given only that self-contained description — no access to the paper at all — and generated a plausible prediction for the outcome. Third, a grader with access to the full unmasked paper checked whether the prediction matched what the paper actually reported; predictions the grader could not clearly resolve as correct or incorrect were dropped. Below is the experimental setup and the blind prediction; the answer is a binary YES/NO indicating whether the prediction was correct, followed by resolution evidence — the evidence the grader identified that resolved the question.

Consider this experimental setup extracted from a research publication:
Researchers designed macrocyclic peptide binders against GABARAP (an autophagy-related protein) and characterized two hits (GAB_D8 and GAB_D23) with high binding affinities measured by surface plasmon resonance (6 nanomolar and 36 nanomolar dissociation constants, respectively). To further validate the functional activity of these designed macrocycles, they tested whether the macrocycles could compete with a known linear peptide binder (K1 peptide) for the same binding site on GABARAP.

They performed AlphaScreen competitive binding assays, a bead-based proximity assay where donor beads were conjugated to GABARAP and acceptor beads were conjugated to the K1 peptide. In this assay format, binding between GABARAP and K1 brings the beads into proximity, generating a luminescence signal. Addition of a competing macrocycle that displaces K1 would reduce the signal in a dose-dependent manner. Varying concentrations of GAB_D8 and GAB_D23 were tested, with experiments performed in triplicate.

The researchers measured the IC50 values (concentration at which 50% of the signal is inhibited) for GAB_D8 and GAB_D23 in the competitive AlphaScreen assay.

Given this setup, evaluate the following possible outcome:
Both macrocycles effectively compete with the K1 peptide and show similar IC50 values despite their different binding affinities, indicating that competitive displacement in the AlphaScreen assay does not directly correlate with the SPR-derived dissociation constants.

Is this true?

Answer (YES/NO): NO